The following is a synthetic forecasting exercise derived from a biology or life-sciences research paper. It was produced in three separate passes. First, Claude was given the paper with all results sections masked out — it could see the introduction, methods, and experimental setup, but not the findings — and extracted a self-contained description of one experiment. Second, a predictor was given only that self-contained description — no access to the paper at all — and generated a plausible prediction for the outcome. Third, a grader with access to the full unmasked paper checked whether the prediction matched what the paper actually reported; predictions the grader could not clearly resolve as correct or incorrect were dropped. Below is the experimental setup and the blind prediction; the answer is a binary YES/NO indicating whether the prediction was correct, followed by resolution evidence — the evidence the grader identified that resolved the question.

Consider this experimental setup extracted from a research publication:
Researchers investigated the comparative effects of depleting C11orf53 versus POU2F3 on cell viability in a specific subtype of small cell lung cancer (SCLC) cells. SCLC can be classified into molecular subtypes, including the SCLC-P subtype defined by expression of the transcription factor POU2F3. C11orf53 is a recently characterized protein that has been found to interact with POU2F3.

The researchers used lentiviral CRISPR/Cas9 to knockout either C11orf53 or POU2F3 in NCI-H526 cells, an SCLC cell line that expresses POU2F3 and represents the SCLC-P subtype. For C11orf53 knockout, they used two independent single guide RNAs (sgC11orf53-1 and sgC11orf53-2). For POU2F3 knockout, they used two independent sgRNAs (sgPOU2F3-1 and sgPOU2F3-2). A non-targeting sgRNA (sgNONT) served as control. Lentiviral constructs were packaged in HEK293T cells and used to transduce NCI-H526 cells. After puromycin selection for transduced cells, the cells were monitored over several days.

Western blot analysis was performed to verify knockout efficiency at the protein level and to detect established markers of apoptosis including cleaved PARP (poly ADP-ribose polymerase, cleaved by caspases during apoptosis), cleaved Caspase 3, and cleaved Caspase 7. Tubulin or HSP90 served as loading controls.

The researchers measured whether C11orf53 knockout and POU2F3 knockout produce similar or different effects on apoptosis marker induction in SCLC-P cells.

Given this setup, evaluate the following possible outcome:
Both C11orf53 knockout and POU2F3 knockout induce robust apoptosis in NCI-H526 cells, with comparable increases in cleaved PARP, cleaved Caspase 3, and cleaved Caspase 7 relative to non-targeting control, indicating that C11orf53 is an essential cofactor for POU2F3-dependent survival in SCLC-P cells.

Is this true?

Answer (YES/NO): NO